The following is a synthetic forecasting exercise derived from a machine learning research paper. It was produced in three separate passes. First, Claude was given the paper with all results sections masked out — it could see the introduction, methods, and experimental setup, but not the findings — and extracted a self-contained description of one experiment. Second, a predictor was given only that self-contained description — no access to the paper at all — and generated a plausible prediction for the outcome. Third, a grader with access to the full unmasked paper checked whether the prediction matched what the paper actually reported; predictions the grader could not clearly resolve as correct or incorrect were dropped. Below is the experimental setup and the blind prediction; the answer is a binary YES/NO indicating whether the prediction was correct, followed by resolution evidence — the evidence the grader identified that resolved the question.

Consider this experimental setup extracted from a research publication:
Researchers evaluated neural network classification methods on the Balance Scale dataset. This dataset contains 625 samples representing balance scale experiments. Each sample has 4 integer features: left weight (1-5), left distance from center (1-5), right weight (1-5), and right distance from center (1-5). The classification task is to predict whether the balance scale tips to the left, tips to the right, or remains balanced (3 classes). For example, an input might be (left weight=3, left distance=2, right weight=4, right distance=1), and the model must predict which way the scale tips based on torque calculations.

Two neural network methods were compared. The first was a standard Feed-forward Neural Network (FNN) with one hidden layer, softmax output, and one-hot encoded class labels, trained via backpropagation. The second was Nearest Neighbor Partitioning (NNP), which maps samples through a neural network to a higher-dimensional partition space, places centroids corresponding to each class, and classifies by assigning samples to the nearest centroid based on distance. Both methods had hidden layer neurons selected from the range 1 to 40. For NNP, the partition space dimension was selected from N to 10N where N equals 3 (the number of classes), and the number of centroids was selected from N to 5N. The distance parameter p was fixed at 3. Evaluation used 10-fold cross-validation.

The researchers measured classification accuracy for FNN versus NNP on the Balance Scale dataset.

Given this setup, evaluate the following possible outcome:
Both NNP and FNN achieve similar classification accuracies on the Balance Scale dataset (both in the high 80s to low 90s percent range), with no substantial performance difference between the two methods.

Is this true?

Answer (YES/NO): NO